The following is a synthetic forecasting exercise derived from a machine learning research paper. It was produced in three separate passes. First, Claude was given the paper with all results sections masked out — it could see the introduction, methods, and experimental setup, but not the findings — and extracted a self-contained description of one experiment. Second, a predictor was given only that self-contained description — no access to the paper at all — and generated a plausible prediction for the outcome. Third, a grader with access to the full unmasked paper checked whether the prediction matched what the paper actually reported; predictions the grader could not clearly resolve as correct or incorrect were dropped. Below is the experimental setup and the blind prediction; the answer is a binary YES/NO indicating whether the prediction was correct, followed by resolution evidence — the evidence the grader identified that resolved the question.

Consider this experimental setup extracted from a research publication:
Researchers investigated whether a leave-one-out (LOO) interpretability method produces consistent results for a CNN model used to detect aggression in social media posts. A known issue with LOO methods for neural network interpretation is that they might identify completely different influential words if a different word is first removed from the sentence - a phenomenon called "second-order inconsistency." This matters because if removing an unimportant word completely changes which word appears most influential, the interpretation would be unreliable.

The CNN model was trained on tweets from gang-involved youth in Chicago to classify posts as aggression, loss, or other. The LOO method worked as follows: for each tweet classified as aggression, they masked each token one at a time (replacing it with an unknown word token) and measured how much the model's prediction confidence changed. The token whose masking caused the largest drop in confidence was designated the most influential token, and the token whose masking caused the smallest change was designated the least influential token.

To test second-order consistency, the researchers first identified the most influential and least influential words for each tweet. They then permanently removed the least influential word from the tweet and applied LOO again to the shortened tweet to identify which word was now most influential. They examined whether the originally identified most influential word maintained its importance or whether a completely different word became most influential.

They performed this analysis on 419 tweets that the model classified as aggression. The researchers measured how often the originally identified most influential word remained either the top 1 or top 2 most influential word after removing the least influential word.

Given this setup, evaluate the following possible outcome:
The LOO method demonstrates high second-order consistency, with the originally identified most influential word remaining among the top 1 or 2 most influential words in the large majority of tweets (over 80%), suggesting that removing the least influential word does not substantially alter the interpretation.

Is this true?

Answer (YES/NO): YES